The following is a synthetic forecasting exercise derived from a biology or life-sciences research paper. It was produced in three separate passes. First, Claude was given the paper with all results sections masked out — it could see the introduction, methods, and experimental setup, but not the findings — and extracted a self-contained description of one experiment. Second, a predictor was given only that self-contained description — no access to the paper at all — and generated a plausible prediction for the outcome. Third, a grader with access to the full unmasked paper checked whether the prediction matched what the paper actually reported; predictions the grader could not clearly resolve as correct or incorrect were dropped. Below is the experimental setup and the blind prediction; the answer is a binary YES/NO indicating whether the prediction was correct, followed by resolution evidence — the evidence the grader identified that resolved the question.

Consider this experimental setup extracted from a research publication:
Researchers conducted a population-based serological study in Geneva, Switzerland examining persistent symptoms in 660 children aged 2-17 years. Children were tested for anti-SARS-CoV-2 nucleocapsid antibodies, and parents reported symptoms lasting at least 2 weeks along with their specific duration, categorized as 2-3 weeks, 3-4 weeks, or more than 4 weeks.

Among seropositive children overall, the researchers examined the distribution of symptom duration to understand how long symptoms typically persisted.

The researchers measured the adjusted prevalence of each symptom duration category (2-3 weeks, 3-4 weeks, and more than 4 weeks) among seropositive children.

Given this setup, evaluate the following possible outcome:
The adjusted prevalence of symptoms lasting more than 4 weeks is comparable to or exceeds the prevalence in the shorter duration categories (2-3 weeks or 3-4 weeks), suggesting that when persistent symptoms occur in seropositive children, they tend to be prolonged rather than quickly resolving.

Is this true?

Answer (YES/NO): NO